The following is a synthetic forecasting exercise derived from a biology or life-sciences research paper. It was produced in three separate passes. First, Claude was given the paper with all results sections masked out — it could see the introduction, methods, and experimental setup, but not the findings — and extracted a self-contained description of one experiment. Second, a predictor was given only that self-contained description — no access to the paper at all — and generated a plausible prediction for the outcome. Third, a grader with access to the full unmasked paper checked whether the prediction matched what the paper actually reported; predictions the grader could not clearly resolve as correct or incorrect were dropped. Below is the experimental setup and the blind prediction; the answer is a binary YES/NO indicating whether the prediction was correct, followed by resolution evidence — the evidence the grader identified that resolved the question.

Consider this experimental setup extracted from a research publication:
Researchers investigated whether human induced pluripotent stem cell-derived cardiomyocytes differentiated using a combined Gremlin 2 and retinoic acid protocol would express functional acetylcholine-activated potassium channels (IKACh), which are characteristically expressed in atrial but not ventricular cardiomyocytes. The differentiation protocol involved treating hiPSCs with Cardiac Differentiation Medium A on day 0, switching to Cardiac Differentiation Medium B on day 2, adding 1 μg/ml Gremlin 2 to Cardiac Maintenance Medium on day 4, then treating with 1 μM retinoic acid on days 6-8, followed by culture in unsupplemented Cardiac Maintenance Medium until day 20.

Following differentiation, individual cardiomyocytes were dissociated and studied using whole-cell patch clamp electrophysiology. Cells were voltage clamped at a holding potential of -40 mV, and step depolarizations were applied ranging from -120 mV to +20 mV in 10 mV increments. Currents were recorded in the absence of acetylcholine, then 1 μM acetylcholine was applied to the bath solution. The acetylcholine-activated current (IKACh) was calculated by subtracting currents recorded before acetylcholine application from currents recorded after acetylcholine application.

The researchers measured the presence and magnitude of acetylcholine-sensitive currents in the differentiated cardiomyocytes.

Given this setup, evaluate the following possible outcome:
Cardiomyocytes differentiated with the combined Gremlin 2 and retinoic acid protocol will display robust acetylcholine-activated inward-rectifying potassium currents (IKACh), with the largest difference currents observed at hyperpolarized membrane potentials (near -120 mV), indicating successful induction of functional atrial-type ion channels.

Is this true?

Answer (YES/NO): YES